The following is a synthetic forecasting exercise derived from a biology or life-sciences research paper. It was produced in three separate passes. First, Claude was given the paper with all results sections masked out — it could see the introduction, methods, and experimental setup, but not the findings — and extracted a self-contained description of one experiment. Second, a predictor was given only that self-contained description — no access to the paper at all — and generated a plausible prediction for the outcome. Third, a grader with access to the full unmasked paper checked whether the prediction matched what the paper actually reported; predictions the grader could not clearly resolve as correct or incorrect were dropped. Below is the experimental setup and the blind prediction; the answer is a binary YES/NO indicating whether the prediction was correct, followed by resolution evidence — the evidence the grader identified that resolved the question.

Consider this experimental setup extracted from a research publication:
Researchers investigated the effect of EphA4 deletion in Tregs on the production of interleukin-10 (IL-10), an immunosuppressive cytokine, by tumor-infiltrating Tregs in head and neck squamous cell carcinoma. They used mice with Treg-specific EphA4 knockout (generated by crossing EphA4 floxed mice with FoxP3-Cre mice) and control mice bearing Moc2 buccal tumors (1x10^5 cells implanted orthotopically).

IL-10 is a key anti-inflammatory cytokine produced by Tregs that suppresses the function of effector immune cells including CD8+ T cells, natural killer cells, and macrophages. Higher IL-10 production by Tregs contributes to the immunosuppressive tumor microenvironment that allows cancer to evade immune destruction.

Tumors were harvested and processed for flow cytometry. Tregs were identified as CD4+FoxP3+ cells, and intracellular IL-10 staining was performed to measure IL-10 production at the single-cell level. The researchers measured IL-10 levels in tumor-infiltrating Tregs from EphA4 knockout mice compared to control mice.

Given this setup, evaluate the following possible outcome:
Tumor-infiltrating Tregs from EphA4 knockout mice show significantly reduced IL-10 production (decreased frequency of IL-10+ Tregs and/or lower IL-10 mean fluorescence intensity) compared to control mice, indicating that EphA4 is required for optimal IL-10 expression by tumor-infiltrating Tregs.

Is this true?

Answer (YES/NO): YES